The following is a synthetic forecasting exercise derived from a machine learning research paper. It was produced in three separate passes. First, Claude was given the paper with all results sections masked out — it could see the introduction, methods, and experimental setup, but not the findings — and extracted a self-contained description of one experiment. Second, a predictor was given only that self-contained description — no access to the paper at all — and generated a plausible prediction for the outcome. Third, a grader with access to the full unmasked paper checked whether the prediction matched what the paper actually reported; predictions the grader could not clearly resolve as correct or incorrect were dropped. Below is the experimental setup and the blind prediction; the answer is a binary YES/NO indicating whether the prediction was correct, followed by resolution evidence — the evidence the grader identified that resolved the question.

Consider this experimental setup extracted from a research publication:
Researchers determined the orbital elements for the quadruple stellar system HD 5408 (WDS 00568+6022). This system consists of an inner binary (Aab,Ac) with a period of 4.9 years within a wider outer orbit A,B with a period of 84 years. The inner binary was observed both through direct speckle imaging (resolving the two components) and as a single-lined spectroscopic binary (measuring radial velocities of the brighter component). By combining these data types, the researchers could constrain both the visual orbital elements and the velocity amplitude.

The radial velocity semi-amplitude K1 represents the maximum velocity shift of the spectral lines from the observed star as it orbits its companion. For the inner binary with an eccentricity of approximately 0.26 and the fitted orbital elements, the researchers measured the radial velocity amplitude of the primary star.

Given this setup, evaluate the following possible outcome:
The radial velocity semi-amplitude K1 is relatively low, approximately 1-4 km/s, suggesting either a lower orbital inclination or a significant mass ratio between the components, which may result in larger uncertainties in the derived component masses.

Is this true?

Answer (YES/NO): NO